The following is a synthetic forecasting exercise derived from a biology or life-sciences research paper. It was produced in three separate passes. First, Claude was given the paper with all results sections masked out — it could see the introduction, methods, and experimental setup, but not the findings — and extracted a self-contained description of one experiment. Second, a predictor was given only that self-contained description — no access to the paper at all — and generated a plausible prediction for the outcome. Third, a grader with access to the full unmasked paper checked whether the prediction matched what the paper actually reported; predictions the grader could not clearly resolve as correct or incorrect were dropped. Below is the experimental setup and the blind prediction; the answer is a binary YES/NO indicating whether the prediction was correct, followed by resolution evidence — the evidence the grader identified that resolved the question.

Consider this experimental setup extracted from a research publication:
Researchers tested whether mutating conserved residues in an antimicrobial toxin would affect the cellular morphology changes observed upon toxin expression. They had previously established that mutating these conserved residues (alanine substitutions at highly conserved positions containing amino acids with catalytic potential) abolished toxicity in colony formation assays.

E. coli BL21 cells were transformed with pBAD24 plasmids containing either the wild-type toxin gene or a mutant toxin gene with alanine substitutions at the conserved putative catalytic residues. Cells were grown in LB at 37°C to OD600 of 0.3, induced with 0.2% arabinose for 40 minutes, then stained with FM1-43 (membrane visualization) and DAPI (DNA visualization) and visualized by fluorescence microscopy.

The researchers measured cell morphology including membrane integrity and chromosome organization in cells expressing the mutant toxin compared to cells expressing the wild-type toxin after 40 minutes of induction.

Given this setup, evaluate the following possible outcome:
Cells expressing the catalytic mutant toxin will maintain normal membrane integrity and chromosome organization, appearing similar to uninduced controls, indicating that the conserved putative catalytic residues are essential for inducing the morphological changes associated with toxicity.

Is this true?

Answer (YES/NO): YES